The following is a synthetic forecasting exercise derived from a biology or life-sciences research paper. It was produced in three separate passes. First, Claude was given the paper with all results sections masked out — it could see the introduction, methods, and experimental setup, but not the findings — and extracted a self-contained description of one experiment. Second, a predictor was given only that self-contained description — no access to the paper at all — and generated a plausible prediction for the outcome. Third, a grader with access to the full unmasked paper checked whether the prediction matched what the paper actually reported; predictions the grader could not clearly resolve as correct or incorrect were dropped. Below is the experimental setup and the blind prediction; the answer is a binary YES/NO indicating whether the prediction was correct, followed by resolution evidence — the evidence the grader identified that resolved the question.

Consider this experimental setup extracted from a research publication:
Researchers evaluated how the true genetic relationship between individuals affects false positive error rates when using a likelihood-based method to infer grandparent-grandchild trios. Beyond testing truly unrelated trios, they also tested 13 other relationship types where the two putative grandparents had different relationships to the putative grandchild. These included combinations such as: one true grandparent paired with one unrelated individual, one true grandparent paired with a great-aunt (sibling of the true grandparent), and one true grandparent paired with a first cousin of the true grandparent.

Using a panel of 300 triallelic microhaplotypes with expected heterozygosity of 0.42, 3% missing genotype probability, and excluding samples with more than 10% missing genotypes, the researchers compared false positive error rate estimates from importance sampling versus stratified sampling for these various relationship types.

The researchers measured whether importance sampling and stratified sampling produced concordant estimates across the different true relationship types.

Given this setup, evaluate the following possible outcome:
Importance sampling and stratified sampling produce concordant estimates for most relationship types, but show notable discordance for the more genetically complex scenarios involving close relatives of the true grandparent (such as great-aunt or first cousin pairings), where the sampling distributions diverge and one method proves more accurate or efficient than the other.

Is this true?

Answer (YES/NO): NO